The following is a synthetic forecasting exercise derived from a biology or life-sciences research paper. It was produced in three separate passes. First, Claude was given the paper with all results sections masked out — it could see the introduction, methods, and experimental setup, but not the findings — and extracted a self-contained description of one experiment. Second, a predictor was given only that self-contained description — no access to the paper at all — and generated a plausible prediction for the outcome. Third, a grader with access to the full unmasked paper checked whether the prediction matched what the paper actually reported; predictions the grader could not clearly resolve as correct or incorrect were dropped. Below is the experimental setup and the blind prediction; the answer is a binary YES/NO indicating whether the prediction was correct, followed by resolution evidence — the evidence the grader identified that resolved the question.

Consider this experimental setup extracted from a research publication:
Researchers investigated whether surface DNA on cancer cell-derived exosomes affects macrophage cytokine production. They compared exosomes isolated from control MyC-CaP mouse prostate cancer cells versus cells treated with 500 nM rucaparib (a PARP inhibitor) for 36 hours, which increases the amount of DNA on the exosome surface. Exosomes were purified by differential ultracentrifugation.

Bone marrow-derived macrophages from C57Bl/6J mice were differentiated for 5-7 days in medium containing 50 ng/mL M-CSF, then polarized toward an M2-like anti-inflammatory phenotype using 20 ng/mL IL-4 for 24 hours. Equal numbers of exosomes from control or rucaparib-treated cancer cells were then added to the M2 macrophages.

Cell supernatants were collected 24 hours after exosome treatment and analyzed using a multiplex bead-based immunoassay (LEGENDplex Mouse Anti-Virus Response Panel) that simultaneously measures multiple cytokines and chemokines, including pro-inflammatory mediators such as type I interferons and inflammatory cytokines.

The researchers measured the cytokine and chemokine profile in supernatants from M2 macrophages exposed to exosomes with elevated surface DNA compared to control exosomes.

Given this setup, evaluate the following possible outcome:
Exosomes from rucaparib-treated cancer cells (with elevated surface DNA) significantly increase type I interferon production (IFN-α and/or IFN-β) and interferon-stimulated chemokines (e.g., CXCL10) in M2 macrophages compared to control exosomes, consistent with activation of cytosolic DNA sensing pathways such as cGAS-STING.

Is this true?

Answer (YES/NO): YES